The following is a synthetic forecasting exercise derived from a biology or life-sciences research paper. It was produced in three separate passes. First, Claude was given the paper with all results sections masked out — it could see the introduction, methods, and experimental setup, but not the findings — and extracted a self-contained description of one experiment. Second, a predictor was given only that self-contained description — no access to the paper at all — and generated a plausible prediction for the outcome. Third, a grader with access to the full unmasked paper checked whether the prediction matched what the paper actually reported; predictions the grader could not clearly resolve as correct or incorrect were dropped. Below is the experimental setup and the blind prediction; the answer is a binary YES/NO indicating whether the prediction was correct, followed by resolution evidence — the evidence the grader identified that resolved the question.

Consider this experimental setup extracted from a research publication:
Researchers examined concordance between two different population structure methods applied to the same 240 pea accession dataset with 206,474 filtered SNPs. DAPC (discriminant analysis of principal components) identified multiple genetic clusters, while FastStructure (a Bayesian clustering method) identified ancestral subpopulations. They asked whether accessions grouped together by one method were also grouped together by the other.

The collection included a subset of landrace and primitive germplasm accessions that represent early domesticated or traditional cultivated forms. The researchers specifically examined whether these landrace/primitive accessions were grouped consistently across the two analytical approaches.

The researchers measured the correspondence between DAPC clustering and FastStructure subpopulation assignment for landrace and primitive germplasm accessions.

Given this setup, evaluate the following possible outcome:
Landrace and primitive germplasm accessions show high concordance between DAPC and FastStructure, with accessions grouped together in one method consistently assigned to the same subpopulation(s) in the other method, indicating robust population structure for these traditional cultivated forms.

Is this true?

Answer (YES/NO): YES